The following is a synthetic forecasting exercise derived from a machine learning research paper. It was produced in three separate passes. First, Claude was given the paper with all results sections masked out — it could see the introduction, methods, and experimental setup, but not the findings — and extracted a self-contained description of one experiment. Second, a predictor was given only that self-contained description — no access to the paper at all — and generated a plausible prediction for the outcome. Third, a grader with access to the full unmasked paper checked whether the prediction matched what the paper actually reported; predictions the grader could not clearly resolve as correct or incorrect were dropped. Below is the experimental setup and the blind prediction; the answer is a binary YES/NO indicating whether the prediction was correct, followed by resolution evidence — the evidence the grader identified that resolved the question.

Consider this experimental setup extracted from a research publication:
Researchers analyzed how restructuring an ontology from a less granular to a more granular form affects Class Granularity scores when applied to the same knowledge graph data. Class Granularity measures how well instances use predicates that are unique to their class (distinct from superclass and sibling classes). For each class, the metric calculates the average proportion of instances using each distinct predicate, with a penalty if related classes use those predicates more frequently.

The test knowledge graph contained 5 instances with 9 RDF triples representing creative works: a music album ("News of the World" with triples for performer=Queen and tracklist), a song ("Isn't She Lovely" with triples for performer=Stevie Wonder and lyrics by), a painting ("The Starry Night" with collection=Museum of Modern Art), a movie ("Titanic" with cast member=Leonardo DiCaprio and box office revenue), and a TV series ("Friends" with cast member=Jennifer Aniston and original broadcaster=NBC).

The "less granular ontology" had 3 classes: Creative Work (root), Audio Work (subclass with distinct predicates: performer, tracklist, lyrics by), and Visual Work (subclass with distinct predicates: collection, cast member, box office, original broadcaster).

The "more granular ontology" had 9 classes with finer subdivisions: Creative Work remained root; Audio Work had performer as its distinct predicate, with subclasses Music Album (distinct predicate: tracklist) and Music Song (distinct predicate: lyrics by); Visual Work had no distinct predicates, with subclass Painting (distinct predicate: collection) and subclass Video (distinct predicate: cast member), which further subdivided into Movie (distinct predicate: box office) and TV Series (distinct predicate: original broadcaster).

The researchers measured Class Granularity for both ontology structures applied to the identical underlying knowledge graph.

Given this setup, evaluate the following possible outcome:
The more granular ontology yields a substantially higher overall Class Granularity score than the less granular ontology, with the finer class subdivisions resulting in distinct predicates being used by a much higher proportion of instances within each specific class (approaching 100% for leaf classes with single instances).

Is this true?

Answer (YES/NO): YES